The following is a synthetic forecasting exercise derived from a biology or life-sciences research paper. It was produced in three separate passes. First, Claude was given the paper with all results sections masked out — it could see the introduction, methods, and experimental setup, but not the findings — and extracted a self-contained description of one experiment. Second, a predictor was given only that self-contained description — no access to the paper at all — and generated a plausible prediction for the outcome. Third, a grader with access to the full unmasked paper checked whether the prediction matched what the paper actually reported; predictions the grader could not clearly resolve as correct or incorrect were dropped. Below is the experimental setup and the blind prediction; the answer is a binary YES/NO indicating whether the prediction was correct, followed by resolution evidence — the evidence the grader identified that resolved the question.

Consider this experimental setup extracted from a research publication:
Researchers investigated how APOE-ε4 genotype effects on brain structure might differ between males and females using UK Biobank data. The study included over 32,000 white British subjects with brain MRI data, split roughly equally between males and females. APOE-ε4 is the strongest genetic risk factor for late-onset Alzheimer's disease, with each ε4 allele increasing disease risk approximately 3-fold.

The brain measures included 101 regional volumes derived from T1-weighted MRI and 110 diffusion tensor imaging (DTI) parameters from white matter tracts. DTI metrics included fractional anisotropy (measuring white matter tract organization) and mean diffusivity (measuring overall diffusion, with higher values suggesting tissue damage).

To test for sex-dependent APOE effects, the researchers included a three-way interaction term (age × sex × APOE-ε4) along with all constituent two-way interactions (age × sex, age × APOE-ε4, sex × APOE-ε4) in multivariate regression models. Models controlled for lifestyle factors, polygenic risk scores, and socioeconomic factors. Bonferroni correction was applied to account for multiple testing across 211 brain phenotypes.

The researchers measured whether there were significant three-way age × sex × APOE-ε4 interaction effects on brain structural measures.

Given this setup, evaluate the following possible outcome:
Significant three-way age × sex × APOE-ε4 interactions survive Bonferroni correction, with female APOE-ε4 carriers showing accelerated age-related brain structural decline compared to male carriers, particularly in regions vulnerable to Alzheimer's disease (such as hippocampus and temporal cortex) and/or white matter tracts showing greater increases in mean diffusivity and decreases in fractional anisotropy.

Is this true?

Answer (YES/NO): NO